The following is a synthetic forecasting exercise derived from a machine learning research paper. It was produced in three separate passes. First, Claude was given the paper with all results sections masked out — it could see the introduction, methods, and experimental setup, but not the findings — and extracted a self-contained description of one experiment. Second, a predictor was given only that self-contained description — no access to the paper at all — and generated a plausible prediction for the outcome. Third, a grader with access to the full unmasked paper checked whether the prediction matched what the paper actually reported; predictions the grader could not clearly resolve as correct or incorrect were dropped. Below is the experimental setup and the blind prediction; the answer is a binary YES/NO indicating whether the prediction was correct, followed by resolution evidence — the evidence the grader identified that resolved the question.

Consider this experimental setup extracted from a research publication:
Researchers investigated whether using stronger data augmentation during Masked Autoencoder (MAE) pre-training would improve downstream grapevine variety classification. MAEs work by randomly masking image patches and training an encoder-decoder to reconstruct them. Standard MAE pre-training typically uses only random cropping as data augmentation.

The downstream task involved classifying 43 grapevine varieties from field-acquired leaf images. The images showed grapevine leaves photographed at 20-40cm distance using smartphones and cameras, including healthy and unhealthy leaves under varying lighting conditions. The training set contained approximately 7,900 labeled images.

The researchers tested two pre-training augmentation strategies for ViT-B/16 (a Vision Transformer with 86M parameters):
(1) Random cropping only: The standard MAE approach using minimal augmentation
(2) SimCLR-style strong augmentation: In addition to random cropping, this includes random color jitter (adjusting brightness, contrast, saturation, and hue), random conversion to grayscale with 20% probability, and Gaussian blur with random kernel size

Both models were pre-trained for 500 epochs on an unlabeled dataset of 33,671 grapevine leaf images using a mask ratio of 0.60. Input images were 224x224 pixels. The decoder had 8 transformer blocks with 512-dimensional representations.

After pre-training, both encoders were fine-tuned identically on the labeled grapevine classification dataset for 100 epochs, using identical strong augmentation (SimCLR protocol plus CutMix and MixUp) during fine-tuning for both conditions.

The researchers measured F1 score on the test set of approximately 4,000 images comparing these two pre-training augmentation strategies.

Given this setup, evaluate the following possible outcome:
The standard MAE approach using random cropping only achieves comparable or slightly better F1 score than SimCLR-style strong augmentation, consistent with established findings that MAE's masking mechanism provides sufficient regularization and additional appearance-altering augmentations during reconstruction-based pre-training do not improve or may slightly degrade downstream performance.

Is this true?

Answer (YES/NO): NO